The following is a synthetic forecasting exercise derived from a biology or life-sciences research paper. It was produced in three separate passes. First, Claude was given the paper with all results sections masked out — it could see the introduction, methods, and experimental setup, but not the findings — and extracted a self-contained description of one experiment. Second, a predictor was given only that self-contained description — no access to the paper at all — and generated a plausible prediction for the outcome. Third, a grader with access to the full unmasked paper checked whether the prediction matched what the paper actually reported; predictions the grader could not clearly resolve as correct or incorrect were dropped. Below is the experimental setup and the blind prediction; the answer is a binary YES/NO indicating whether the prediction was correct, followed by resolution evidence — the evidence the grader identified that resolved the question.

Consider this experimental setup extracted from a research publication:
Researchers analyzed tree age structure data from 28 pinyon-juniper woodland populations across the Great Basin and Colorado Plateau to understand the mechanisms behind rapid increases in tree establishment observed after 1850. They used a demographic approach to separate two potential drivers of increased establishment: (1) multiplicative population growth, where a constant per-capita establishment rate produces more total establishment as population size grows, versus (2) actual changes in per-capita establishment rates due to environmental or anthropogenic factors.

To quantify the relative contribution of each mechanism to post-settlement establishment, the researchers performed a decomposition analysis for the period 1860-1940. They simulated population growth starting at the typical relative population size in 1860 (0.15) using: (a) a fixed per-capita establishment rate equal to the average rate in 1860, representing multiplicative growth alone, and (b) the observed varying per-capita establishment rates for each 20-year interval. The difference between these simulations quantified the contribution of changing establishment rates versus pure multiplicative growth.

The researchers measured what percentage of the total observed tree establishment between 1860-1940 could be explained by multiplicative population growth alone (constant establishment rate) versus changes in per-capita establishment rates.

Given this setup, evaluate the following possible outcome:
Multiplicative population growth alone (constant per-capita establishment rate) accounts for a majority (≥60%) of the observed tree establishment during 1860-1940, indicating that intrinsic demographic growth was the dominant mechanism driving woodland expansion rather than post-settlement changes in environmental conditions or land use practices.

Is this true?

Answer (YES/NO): YES